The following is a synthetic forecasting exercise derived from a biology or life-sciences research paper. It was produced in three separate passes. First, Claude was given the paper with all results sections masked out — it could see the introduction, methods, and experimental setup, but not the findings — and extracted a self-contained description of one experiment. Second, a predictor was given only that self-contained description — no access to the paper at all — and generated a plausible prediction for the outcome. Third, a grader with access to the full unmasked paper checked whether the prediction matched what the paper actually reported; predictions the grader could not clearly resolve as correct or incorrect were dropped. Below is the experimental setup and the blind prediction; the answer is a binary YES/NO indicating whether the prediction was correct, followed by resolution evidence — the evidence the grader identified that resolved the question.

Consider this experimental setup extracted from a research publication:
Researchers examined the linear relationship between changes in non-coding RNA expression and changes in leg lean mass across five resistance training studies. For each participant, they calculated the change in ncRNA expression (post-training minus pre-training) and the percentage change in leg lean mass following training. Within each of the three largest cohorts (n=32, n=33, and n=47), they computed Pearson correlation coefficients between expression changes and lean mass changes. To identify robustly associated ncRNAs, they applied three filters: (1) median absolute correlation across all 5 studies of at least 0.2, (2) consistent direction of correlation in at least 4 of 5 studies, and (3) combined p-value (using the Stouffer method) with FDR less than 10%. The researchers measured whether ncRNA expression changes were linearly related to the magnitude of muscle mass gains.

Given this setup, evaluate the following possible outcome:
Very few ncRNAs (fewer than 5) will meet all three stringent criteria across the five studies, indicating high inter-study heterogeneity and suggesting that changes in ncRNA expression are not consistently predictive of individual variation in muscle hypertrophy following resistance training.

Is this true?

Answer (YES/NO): NO